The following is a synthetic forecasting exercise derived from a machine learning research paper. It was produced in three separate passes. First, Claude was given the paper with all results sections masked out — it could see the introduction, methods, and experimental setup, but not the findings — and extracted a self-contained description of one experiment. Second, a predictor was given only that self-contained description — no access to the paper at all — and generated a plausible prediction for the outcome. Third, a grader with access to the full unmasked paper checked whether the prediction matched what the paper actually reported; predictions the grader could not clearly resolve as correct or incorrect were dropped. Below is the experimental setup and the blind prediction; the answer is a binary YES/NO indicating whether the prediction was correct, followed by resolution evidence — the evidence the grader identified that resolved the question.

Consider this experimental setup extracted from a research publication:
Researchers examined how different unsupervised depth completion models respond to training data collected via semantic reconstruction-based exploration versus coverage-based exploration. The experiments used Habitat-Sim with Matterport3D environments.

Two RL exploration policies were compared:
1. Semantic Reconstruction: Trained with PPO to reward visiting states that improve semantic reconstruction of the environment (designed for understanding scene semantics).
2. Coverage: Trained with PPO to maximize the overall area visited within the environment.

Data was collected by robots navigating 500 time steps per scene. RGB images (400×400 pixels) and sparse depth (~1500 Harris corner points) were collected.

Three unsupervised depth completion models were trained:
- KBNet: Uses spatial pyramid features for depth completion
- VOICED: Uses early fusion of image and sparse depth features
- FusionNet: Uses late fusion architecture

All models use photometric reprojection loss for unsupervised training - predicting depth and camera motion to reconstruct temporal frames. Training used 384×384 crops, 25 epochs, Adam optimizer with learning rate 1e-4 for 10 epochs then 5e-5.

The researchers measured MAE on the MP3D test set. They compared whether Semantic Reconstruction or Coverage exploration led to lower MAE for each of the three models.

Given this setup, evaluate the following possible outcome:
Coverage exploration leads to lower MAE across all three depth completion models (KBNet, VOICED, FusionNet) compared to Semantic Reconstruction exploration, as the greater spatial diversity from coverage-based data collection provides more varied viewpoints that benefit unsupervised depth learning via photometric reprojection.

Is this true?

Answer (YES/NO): NO